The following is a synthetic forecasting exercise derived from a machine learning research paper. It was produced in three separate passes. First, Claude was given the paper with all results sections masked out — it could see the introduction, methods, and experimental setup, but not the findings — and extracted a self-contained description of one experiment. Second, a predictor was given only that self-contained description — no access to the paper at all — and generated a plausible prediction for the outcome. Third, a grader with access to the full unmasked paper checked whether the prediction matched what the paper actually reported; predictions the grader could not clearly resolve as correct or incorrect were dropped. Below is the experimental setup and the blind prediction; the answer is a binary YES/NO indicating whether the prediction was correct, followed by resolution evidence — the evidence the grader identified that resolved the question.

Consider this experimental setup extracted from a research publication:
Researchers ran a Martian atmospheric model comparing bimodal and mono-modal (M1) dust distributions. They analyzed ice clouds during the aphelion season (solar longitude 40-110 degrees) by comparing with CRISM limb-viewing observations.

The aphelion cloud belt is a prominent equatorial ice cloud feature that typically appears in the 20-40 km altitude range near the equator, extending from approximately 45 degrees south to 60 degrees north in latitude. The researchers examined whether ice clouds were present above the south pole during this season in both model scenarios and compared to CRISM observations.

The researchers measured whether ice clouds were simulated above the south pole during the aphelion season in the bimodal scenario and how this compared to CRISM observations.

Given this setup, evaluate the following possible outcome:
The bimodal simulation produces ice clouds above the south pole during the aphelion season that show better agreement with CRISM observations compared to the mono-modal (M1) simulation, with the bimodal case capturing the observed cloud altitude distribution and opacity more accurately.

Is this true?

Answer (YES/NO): NO